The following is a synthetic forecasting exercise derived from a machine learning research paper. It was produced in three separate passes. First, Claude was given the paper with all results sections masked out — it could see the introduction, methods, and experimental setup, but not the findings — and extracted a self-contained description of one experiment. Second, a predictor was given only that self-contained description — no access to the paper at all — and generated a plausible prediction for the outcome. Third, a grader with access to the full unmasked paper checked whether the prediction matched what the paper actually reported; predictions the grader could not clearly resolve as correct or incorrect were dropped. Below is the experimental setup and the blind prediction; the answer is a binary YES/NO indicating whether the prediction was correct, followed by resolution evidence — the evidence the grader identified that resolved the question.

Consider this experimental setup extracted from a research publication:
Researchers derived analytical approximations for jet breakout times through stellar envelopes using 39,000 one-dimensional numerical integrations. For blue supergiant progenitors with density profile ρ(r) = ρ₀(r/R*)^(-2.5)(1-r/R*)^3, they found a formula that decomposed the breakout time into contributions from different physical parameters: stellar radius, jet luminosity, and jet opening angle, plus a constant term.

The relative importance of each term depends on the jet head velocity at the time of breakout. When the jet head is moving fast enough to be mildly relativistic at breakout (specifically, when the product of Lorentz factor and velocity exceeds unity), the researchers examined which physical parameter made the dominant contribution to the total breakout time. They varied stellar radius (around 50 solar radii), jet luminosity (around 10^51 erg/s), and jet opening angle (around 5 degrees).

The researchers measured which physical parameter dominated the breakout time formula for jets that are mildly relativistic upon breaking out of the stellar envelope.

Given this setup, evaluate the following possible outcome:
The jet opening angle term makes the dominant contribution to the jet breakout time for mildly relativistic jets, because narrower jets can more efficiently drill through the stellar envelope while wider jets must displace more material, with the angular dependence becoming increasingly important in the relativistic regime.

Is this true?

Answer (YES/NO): NO